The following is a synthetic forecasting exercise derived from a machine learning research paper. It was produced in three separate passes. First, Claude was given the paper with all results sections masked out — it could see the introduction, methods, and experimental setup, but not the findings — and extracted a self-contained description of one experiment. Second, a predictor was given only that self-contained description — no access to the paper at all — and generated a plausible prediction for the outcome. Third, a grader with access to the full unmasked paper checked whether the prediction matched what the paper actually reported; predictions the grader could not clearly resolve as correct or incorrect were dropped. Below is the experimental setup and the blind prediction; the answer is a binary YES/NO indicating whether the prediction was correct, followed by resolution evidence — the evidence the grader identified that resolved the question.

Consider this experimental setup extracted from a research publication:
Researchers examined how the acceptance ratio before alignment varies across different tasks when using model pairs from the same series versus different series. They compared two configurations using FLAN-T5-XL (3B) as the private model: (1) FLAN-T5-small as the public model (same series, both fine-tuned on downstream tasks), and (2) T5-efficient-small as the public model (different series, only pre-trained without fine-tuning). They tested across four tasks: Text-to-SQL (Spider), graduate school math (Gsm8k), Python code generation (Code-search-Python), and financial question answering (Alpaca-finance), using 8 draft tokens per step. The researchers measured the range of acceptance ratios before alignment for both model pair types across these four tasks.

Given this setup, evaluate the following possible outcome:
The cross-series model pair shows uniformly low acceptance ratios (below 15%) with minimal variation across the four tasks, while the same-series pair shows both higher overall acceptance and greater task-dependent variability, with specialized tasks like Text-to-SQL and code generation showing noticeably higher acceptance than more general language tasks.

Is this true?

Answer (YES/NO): NO